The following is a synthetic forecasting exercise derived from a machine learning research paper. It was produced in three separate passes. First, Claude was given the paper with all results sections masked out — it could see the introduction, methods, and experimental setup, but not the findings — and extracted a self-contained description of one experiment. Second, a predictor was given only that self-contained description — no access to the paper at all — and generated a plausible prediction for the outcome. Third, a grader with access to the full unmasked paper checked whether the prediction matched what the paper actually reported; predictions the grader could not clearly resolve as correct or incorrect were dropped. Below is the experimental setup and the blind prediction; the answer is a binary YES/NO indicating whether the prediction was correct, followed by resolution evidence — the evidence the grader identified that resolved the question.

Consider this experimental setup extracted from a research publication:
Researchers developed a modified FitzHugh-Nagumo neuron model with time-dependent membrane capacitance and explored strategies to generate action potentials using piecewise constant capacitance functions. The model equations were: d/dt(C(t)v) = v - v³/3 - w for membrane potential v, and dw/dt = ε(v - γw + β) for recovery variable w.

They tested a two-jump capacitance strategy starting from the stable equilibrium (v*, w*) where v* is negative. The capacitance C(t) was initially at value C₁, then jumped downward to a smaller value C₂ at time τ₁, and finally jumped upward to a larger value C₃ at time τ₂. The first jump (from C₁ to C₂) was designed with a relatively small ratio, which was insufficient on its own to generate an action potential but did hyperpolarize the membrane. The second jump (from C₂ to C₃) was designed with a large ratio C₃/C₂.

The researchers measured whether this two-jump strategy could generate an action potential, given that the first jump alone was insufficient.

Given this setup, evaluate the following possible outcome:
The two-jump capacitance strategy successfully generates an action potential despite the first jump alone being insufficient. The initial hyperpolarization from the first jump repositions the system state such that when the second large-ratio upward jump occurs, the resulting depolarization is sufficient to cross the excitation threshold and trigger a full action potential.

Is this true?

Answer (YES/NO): YES